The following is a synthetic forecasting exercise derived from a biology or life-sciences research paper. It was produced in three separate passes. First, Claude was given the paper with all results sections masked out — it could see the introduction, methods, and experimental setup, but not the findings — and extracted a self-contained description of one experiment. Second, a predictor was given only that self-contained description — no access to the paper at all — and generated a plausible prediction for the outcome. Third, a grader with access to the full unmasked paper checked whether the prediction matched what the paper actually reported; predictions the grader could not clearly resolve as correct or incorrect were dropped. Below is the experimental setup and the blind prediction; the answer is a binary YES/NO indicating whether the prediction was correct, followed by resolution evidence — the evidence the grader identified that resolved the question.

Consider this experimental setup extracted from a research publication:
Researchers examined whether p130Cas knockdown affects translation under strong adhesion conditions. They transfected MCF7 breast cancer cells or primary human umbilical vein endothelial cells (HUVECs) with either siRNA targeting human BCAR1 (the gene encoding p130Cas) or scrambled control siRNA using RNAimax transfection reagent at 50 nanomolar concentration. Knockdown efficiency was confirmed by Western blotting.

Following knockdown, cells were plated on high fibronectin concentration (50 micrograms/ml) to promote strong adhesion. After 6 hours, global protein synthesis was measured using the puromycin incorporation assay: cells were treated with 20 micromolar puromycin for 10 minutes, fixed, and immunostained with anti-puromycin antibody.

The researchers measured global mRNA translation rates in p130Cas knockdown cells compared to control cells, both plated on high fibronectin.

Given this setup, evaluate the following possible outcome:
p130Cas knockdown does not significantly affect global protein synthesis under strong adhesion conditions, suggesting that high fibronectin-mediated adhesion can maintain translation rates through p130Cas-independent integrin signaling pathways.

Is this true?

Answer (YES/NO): NO